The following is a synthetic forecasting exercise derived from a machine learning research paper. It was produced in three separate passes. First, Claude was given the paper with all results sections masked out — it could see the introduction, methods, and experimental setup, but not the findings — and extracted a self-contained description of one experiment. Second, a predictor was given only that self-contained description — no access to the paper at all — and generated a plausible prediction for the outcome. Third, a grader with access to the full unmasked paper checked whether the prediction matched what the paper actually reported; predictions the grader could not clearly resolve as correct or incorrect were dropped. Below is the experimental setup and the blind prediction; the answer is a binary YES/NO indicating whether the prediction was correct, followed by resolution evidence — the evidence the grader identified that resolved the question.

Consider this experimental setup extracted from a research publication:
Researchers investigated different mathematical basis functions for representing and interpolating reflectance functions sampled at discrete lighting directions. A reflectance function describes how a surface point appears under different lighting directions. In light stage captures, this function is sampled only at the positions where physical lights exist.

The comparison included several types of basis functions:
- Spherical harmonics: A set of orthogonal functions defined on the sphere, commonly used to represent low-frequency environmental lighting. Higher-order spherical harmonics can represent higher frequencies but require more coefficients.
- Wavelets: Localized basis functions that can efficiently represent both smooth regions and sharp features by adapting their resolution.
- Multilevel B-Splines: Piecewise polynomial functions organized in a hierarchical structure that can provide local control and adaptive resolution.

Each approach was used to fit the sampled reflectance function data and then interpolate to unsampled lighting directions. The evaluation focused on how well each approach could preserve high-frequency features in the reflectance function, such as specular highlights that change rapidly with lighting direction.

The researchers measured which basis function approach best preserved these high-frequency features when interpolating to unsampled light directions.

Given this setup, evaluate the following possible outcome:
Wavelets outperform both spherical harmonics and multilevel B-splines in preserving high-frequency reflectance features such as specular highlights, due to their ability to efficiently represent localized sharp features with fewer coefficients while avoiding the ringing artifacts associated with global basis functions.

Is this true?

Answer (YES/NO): NO